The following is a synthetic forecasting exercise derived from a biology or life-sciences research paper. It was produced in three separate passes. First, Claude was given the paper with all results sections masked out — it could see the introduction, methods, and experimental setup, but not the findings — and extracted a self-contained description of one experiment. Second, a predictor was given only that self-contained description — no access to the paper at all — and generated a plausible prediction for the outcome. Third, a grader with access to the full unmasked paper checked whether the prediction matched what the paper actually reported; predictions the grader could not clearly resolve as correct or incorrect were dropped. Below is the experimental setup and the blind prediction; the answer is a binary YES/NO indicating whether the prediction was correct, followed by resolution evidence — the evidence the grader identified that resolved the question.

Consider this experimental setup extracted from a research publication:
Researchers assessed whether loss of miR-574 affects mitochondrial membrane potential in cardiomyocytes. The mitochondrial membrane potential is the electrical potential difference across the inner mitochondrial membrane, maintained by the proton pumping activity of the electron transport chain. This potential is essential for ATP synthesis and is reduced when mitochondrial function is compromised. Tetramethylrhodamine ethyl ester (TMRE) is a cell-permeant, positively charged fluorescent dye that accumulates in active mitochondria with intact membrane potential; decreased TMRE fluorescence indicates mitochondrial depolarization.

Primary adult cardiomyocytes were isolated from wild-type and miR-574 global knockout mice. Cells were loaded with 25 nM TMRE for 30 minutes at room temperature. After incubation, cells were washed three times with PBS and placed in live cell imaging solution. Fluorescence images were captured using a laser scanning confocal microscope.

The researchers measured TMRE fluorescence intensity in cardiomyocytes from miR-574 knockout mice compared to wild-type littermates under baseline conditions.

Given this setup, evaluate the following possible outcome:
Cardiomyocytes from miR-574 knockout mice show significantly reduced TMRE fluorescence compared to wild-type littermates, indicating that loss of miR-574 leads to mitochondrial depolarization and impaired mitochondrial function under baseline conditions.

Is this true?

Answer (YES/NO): NO